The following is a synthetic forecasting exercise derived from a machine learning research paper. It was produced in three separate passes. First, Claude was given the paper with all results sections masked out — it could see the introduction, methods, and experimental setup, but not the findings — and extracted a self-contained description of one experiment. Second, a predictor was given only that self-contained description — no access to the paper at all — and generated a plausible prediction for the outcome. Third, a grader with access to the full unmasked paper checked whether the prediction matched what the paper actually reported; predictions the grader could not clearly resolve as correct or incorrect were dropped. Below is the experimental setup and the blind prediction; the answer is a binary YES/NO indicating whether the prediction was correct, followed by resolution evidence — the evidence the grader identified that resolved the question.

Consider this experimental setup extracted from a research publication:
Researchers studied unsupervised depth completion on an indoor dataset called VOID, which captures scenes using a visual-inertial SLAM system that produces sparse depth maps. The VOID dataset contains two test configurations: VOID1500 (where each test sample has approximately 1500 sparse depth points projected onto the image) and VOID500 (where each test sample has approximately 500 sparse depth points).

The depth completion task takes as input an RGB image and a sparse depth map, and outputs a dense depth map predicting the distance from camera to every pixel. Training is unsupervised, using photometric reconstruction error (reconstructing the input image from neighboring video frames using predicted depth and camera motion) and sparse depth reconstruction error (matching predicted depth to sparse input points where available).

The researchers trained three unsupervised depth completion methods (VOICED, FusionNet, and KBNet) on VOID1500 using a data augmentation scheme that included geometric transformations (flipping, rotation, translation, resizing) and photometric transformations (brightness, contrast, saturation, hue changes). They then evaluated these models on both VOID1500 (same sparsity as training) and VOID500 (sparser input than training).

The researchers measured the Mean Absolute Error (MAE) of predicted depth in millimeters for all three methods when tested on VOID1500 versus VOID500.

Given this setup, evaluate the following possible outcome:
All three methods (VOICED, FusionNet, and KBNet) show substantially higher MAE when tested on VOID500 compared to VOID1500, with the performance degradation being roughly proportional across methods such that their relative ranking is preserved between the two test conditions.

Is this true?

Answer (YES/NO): YES